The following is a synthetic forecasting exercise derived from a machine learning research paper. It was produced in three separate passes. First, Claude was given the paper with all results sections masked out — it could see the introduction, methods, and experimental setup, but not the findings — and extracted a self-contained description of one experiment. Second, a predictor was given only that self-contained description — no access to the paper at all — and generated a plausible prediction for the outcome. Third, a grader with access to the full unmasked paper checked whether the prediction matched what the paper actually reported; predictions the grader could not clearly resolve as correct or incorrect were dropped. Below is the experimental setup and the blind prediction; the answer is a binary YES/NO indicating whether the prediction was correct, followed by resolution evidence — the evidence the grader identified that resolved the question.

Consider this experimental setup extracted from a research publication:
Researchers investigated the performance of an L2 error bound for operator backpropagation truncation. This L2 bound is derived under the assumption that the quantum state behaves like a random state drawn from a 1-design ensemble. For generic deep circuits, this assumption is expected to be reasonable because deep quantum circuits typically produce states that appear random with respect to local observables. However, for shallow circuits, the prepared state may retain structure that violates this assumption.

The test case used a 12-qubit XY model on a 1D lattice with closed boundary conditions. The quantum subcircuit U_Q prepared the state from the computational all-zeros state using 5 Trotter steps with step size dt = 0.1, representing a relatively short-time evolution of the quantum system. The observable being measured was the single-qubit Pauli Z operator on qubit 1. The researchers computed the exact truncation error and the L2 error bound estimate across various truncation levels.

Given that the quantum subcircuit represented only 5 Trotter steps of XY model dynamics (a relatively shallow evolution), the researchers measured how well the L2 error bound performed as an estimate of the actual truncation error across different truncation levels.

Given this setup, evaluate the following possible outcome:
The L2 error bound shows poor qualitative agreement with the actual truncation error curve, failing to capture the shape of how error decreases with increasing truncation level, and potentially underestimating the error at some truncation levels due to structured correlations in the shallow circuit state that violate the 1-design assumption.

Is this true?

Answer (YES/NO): NO